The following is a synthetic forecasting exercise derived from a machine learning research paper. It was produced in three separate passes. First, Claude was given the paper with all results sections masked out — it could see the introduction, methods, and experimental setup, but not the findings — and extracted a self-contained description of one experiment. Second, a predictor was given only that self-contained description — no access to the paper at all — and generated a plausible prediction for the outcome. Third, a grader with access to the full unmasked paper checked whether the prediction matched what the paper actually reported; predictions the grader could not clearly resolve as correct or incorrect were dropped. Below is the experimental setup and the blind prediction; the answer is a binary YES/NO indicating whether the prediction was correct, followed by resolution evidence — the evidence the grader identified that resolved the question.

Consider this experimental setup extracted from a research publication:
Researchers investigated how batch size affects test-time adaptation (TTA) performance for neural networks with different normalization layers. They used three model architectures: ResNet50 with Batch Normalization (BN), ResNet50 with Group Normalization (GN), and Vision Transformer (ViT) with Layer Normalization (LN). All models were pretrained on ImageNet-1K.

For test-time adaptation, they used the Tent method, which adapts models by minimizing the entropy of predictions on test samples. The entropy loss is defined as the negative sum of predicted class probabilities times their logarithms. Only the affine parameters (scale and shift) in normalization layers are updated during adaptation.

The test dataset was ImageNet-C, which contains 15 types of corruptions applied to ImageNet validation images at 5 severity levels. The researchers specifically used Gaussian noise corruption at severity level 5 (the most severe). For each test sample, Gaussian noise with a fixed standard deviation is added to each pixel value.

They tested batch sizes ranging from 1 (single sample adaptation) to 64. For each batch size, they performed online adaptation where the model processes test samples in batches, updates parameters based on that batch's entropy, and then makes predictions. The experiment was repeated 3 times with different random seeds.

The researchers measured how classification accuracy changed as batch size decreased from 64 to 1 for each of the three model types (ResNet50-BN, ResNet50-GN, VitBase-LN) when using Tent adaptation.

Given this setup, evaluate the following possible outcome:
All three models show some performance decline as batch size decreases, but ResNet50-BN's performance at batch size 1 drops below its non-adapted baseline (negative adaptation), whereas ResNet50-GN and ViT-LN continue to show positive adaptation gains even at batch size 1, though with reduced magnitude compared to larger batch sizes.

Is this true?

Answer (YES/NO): NO